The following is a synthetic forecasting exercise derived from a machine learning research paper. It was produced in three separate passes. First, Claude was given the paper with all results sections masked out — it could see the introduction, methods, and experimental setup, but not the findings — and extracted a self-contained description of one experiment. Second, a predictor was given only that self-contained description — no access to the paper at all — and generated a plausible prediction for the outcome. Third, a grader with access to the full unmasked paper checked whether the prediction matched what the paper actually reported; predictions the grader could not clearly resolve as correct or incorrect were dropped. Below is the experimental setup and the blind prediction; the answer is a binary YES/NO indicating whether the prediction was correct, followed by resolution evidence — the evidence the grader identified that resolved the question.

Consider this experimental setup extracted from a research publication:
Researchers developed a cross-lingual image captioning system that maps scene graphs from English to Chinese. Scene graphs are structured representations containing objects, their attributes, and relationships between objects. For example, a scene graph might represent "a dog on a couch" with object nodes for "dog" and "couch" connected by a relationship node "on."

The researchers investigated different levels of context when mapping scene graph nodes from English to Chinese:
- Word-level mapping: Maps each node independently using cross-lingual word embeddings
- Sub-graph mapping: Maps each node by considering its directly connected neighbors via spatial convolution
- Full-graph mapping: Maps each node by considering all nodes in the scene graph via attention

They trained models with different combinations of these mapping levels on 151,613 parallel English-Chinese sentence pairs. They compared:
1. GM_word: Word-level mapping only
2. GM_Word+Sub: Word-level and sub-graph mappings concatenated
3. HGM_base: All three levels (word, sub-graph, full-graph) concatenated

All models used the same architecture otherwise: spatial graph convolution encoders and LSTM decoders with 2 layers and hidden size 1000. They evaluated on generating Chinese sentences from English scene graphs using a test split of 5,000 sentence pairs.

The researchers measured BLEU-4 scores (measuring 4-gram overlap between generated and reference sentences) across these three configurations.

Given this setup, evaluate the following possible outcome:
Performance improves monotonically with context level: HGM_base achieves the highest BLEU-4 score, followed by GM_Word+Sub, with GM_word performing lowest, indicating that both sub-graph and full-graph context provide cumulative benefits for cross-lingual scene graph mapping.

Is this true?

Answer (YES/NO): NO